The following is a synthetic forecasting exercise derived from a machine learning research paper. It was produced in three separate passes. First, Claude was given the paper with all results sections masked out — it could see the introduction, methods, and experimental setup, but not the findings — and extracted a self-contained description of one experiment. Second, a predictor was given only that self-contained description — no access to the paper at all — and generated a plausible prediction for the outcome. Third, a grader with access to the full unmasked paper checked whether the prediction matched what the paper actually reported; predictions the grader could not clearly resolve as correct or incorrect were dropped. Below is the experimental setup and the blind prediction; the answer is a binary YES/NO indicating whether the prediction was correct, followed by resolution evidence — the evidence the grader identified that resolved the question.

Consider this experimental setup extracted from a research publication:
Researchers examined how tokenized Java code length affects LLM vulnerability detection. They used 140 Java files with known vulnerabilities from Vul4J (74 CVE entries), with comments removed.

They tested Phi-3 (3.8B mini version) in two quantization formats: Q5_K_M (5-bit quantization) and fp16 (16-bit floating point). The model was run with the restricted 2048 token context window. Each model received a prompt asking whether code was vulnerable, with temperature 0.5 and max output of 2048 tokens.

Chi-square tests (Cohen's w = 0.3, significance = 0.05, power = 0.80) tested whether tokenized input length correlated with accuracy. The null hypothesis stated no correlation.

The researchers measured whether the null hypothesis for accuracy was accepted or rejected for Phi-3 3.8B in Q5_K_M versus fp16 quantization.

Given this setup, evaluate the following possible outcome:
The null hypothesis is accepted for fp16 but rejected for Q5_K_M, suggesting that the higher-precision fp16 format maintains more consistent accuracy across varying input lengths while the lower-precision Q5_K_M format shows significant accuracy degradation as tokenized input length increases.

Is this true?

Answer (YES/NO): YES